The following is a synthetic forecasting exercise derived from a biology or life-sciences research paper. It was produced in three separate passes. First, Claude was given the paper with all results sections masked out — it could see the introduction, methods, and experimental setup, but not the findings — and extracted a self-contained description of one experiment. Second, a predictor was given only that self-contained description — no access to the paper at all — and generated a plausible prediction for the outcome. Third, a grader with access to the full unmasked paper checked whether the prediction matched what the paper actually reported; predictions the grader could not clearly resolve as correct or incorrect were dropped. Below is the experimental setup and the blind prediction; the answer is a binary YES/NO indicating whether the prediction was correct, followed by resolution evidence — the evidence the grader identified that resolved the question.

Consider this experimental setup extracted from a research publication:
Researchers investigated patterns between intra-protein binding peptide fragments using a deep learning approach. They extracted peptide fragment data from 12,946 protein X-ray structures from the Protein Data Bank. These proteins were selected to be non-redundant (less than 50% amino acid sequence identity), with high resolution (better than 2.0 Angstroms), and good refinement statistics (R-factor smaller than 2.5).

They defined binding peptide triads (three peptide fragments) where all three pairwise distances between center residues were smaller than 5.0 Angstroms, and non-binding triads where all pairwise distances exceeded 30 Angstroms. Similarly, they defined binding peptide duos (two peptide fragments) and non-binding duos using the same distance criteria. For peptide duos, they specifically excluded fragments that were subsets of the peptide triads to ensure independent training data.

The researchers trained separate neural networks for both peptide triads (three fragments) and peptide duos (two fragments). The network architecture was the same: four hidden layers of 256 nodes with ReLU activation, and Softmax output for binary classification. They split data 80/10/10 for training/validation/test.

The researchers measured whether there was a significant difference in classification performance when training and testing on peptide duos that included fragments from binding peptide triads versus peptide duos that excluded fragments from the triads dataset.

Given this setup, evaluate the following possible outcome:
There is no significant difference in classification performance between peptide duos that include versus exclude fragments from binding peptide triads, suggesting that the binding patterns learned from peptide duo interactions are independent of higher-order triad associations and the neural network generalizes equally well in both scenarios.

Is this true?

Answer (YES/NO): YES